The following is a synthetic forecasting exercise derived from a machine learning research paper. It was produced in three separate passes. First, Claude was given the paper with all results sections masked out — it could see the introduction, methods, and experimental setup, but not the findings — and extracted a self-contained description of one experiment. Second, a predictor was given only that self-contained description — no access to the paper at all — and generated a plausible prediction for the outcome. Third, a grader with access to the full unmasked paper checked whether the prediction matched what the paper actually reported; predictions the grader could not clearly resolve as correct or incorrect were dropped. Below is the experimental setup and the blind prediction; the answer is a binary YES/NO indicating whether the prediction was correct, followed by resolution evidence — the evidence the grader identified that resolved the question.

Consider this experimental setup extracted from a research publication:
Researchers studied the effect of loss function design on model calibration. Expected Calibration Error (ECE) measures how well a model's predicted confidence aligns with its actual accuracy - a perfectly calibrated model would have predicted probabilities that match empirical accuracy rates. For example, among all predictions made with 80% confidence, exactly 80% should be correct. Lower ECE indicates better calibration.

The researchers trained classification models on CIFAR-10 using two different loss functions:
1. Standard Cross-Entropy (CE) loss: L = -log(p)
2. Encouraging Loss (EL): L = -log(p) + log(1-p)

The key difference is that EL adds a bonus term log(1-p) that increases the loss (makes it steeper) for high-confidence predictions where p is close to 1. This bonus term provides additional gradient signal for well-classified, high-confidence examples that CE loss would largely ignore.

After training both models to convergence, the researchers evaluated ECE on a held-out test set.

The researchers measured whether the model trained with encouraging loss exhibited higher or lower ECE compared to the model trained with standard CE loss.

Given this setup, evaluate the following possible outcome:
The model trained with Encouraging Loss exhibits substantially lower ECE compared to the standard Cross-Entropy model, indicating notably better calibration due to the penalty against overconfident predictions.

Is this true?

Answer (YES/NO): NO